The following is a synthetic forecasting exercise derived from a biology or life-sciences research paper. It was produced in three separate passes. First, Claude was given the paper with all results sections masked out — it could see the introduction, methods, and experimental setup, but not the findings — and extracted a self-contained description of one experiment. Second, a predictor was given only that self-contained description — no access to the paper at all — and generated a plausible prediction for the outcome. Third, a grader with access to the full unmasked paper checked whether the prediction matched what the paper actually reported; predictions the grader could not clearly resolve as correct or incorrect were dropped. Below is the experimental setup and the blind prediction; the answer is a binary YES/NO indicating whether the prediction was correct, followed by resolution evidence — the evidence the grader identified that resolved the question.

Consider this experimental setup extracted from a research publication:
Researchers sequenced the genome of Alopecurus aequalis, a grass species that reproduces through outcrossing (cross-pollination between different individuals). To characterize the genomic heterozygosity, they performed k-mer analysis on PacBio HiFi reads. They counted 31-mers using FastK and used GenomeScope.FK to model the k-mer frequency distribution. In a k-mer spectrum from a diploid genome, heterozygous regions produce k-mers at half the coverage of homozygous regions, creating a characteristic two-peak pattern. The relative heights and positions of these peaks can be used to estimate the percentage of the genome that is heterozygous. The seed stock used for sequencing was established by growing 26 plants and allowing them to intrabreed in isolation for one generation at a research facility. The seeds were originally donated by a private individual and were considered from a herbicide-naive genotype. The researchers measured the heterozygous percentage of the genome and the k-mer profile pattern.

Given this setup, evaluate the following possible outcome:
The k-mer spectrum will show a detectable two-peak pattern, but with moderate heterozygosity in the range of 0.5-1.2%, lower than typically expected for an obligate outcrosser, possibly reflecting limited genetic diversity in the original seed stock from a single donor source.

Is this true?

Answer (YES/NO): NO